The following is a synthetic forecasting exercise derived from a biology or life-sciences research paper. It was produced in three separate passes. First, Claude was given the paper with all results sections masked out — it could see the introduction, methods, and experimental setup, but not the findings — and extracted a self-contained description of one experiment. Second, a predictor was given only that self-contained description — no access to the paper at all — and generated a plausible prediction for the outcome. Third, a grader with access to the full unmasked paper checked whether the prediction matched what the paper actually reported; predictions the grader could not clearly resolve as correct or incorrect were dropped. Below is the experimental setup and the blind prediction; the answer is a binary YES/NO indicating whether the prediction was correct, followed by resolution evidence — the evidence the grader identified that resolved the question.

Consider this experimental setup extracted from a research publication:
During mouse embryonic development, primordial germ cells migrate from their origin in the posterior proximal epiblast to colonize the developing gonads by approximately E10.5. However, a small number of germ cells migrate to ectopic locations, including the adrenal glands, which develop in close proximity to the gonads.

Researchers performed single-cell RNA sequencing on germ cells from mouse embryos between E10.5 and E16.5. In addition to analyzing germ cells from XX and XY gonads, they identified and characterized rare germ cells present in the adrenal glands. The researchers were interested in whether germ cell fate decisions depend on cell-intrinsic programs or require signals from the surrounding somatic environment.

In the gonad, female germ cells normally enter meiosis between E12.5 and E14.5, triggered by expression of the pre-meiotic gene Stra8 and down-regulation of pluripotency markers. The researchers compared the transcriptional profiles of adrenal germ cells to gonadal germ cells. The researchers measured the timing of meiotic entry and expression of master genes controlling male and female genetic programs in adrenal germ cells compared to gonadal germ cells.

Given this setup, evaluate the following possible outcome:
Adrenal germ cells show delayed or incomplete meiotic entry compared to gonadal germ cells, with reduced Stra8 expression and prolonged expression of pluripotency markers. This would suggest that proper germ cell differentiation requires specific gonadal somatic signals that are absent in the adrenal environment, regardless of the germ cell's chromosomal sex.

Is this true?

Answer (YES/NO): NO